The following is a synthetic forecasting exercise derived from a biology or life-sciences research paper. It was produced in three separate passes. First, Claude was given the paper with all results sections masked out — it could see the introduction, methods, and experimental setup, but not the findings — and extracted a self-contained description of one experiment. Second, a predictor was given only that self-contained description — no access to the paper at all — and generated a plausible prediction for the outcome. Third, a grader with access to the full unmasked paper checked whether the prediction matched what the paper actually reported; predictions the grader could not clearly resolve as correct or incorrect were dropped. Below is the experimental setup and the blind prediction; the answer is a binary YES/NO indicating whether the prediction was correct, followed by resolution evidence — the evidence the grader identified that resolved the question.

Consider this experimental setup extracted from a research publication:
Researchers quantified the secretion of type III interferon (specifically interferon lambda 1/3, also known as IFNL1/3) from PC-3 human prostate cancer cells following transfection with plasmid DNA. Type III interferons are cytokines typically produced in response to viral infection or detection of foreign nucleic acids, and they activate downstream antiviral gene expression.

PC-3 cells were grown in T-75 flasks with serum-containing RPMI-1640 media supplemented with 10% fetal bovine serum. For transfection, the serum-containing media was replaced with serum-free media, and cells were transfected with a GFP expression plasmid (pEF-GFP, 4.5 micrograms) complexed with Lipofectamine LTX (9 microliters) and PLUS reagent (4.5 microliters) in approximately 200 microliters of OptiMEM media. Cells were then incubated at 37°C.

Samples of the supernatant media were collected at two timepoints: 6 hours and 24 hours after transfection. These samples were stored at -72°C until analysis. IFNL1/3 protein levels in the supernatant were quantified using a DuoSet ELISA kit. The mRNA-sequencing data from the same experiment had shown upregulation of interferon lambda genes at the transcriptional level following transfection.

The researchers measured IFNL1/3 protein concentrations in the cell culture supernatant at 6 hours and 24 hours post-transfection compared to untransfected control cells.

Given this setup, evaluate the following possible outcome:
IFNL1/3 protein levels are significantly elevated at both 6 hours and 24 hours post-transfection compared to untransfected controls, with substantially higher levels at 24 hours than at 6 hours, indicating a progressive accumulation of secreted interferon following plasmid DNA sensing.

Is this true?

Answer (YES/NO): YES